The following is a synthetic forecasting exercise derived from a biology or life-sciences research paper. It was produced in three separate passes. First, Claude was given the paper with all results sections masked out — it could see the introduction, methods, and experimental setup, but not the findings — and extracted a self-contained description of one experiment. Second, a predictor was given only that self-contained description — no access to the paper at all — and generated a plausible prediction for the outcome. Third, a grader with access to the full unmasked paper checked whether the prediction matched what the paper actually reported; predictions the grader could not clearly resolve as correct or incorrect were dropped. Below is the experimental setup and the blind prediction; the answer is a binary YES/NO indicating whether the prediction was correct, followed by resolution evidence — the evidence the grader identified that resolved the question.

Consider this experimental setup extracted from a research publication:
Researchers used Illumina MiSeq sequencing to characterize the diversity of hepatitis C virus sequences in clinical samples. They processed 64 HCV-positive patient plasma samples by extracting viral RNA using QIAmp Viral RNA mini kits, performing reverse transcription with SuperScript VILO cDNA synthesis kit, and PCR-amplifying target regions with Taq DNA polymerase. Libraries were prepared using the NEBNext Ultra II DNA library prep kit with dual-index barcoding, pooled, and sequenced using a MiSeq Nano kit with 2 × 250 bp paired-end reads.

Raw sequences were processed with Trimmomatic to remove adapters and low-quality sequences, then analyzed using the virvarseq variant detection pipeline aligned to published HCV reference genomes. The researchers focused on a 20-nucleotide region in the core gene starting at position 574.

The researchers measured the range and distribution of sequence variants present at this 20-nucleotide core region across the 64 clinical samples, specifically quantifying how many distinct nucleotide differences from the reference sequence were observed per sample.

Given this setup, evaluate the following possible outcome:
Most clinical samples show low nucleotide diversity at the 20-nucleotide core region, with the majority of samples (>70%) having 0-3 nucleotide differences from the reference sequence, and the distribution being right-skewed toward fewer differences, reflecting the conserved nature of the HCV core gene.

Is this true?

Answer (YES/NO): NO